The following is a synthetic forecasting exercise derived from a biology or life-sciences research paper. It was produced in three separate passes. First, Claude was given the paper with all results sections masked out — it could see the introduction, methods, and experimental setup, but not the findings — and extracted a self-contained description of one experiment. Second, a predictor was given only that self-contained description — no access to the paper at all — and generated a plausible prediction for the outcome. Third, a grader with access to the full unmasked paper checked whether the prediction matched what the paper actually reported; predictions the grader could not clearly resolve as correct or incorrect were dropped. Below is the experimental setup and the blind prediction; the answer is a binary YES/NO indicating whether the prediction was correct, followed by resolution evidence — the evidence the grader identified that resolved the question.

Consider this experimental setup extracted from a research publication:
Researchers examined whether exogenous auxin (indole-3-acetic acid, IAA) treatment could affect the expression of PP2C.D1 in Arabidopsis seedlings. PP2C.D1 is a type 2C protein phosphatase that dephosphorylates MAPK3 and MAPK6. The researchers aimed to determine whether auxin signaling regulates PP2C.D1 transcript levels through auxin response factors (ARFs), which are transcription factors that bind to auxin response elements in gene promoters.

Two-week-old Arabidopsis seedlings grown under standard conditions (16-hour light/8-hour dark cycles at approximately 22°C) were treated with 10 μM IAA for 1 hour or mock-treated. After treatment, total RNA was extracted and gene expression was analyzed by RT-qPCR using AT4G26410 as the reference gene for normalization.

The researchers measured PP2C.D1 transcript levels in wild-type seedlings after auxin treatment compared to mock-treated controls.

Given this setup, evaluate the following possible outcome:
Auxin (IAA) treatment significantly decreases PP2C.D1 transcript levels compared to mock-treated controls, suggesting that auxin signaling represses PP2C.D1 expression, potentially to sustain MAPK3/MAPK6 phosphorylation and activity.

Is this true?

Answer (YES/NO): NO